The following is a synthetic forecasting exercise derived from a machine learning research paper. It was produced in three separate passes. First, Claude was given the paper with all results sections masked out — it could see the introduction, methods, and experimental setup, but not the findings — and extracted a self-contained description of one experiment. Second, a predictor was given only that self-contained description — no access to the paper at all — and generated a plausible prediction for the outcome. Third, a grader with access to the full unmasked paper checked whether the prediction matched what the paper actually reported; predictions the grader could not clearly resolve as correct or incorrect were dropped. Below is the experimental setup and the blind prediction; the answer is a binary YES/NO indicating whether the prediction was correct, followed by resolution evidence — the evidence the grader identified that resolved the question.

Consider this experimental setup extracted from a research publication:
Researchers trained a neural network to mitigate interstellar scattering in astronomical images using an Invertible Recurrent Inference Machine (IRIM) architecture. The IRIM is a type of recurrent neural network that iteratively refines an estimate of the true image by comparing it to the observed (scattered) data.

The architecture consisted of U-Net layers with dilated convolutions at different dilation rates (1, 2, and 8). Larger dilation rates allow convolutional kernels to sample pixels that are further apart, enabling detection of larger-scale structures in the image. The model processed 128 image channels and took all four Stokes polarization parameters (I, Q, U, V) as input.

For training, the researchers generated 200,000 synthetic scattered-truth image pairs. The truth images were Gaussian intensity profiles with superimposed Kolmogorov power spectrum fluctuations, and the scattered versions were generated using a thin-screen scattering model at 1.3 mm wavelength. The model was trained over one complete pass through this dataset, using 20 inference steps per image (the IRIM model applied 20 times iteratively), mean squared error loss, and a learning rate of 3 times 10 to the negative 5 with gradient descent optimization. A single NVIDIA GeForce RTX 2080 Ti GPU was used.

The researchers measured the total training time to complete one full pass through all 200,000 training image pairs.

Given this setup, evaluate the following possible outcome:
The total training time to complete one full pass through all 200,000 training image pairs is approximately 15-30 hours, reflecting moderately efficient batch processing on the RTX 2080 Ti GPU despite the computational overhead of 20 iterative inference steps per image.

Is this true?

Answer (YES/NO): YES